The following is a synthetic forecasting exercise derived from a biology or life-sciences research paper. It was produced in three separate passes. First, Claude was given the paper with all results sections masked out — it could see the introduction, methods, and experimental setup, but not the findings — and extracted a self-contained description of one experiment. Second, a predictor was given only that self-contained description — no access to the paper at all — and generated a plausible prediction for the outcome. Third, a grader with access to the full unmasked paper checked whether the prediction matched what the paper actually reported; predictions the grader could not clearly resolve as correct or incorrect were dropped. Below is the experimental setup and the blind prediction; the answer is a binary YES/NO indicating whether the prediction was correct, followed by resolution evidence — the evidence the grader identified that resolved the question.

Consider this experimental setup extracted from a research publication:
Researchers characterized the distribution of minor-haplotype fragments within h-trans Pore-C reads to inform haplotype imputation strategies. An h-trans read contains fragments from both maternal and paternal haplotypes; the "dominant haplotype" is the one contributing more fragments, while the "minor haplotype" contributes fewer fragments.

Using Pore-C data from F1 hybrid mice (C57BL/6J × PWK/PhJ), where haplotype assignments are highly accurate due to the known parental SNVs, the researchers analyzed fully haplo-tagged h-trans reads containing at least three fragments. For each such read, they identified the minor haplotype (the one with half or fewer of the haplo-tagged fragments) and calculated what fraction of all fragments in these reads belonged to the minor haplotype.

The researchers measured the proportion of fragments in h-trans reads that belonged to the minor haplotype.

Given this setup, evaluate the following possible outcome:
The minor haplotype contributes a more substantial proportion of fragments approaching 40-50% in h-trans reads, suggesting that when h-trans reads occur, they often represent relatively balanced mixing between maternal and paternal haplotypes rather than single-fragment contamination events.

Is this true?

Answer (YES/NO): NO